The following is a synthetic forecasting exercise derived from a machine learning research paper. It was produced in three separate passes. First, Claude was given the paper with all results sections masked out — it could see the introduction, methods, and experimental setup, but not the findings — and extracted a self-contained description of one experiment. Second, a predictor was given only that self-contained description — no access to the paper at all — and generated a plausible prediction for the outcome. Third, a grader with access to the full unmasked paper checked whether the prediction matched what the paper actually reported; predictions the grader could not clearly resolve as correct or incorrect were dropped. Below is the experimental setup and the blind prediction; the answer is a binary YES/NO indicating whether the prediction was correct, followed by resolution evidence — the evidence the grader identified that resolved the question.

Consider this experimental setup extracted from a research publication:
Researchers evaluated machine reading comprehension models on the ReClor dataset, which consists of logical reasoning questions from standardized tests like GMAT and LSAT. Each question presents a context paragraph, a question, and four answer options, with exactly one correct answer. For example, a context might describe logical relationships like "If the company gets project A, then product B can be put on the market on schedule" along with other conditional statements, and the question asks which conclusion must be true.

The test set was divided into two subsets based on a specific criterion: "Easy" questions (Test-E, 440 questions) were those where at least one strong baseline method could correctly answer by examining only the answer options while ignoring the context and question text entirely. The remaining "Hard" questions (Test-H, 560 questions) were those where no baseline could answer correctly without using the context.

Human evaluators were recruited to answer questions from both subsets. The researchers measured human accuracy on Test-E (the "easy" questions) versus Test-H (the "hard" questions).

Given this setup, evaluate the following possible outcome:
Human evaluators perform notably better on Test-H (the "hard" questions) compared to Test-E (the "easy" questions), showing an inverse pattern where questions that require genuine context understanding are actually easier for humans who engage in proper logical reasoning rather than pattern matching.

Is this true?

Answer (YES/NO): YES